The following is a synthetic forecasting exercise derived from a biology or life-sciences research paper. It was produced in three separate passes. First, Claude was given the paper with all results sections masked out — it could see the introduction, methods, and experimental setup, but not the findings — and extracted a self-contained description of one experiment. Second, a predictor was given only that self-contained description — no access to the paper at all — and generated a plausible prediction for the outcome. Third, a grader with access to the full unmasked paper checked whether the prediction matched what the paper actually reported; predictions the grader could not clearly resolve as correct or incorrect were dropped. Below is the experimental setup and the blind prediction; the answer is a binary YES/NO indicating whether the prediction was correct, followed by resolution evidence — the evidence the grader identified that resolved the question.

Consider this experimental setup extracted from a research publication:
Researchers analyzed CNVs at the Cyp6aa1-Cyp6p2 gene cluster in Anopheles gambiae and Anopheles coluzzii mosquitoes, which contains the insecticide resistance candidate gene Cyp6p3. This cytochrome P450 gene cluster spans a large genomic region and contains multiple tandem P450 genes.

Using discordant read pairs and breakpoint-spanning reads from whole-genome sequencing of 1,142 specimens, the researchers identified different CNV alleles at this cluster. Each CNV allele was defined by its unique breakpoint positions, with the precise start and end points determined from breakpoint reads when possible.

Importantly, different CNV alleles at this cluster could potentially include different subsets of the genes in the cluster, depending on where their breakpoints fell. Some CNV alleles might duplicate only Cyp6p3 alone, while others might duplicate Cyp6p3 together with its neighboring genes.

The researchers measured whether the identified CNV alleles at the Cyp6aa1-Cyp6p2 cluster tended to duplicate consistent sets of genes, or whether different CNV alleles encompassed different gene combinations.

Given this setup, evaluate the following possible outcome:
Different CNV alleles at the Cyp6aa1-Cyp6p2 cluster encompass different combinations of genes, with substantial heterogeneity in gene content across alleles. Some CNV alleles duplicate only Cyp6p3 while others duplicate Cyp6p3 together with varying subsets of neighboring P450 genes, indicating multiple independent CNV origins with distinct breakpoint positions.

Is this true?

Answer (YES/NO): NO